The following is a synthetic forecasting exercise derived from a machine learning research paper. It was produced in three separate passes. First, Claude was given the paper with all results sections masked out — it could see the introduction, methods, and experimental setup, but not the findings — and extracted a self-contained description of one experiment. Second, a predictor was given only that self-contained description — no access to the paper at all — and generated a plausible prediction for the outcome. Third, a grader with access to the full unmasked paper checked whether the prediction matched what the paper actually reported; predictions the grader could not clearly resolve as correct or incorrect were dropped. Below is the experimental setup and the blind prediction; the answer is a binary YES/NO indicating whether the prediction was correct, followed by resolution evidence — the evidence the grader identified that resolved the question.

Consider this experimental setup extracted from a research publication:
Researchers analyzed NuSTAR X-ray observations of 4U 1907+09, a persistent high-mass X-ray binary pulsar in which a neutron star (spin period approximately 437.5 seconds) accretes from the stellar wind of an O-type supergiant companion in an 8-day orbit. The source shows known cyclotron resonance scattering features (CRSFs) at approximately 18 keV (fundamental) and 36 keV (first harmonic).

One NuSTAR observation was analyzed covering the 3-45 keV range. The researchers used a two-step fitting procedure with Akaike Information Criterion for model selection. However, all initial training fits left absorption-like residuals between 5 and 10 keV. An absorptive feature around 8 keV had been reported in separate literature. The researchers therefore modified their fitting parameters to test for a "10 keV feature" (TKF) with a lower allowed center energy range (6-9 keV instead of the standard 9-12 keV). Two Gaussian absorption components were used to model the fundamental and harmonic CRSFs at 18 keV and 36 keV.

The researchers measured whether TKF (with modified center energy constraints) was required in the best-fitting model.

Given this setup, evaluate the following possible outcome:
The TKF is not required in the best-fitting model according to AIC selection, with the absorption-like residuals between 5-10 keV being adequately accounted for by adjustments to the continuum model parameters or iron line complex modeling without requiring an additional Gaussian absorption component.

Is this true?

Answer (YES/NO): NO